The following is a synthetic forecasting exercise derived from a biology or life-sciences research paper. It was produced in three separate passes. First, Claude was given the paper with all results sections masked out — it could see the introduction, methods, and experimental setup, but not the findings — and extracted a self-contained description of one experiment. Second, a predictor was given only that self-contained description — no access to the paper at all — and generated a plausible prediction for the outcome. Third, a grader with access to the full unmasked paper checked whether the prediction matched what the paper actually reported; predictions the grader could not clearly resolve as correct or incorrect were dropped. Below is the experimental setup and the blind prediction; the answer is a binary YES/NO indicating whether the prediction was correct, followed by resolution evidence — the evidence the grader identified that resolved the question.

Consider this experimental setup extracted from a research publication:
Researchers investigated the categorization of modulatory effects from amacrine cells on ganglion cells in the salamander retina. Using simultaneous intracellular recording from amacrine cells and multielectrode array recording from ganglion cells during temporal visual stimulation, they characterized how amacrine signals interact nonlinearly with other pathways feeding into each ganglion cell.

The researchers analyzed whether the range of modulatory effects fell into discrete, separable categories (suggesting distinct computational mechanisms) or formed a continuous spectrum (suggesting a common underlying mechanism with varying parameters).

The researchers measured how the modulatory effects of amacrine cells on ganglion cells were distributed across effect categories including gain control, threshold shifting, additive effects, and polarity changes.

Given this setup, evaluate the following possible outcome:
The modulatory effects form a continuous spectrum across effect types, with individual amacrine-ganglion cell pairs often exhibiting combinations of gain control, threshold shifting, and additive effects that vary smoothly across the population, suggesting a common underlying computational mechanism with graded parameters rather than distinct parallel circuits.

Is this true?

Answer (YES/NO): YES